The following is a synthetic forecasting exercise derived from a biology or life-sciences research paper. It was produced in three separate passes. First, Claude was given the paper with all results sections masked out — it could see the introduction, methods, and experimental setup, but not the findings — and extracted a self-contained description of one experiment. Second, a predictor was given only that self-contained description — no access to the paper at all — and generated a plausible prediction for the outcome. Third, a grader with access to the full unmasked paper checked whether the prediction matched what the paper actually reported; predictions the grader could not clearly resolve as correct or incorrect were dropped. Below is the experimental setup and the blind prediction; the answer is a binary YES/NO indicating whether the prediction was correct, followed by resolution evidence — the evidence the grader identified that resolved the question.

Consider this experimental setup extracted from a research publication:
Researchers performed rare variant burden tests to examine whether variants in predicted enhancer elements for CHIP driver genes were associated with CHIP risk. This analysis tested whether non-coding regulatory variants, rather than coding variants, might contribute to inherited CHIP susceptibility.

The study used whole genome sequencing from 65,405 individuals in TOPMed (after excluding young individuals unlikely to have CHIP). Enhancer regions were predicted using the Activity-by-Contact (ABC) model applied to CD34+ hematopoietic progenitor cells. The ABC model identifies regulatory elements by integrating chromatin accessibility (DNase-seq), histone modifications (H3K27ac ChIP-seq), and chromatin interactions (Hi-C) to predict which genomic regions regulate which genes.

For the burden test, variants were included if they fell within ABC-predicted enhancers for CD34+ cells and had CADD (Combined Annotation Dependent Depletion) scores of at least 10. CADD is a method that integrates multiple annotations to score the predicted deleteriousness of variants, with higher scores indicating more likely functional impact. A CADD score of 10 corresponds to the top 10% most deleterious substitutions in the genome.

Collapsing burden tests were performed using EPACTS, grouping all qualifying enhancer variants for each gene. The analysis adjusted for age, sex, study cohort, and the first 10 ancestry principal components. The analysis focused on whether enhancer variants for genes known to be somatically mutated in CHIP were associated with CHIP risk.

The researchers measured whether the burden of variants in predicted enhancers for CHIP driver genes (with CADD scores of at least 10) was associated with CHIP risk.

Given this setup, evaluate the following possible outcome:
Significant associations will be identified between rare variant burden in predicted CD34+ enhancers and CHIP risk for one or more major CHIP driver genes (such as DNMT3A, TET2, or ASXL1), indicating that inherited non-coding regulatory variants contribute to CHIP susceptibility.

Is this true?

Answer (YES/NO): NO